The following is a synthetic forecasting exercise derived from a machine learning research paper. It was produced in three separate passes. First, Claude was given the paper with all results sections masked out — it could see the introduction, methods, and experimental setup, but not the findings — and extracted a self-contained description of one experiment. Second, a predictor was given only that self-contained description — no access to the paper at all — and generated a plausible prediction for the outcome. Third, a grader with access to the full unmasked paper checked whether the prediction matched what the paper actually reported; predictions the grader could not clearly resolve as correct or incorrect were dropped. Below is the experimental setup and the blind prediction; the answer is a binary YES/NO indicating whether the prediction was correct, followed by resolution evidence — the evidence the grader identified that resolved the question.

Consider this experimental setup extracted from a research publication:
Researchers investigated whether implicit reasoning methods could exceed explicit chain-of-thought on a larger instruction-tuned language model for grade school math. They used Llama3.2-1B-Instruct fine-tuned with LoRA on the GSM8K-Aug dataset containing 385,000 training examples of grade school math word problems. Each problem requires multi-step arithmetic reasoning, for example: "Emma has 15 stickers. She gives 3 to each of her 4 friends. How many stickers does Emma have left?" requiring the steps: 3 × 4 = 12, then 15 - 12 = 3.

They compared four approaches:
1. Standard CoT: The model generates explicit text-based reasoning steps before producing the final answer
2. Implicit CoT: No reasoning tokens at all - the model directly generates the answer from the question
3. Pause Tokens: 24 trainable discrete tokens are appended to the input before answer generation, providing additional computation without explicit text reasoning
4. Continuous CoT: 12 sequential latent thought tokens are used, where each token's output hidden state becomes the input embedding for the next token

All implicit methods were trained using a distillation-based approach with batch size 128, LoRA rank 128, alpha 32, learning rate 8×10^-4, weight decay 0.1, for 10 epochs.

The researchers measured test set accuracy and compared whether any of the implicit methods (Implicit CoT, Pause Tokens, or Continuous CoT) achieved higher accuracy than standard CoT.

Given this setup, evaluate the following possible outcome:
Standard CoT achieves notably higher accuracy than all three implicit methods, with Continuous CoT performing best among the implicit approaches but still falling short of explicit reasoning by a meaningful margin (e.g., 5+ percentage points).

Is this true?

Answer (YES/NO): NO